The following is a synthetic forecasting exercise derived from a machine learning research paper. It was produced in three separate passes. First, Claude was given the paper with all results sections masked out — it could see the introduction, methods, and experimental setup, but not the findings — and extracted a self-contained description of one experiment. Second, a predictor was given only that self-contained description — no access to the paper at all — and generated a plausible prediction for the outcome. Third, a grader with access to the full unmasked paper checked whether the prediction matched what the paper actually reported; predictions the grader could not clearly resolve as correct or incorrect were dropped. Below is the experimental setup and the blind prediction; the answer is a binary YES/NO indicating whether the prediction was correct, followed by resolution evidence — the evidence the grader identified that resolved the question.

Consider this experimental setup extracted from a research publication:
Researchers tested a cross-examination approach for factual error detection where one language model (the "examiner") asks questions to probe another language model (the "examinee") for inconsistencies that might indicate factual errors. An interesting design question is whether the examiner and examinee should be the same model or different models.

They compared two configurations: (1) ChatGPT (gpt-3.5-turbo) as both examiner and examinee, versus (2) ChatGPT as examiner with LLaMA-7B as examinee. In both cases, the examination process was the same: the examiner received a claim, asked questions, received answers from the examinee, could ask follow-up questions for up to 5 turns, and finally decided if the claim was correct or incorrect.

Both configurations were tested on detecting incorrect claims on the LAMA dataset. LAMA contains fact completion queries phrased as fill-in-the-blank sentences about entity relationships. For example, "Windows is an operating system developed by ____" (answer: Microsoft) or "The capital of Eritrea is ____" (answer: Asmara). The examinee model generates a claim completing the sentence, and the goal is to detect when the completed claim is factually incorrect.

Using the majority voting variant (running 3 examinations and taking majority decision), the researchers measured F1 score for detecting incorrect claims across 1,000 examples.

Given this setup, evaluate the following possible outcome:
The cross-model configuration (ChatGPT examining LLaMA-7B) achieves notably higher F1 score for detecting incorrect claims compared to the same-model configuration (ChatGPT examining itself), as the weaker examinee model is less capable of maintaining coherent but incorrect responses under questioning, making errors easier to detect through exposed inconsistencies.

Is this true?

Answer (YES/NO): NO